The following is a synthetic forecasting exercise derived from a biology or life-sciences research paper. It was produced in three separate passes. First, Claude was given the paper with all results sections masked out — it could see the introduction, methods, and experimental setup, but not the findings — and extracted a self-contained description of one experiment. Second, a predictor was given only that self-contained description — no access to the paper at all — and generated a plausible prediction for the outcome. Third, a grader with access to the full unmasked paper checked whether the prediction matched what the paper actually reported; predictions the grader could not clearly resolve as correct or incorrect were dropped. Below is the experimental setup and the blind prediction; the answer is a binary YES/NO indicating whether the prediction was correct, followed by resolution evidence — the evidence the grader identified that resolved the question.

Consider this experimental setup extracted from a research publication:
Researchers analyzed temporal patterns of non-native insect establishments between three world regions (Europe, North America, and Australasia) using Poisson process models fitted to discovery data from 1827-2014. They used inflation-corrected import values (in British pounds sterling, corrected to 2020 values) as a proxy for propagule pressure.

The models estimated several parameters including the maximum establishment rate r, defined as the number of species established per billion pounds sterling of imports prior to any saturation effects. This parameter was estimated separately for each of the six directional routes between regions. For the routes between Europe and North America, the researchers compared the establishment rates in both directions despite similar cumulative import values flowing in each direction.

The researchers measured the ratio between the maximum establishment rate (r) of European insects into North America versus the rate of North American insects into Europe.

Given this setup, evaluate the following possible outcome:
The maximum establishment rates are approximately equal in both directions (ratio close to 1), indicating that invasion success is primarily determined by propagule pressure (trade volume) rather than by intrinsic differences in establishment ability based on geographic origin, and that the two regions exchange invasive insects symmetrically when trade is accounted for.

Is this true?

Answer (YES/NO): NO